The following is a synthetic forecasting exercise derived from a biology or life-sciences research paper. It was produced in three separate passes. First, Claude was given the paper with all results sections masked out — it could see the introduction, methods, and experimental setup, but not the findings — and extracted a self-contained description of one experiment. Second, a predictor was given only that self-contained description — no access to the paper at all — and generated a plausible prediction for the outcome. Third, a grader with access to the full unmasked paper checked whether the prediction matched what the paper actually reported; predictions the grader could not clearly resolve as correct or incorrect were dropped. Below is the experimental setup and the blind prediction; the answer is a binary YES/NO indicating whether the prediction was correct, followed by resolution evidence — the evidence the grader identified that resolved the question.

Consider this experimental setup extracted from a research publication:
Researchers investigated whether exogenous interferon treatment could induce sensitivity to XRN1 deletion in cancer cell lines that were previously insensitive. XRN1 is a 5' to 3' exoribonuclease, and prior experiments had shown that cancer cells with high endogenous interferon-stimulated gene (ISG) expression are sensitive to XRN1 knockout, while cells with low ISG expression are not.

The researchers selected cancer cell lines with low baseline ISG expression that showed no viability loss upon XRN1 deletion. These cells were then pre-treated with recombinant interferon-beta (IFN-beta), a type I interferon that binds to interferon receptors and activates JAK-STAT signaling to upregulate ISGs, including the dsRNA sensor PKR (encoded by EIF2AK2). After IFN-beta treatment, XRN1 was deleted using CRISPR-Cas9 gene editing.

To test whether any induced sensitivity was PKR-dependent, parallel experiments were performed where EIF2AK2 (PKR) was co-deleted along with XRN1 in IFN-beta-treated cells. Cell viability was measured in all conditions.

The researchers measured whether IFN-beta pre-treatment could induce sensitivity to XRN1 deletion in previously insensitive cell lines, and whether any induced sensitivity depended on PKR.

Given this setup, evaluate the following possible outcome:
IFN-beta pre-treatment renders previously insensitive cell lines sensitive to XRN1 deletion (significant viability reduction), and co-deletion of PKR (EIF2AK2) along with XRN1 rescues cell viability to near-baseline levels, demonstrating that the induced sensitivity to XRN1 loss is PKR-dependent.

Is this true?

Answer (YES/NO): YES